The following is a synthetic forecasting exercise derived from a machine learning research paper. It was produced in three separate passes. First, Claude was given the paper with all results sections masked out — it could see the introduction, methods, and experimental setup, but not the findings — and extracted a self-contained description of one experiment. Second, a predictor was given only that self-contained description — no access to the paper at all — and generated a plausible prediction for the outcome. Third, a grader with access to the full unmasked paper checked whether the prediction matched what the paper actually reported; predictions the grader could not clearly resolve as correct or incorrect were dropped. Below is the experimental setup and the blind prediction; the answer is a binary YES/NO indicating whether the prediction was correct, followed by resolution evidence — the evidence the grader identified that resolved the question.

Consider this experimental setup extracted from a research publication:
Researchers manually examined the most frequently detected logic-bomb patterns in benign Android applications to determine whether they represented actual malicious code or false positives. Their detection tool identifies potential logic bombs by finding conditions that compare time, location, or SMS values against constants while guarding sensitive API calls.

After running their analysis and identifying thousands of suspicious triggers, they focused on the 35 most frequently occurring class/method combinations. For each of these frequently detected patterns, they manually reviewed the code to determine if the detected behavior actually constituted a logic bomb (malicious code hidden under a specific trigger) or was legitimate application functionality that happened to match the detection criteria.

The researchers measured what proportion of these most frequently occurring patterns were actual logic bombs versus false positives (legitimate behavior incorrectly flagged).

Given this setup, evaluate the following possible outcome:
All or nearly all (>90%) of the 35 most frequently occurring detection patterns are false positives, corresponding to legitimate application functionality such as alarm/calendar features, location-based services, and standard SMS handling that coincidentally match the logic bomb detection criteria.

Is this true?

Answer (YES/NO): YES